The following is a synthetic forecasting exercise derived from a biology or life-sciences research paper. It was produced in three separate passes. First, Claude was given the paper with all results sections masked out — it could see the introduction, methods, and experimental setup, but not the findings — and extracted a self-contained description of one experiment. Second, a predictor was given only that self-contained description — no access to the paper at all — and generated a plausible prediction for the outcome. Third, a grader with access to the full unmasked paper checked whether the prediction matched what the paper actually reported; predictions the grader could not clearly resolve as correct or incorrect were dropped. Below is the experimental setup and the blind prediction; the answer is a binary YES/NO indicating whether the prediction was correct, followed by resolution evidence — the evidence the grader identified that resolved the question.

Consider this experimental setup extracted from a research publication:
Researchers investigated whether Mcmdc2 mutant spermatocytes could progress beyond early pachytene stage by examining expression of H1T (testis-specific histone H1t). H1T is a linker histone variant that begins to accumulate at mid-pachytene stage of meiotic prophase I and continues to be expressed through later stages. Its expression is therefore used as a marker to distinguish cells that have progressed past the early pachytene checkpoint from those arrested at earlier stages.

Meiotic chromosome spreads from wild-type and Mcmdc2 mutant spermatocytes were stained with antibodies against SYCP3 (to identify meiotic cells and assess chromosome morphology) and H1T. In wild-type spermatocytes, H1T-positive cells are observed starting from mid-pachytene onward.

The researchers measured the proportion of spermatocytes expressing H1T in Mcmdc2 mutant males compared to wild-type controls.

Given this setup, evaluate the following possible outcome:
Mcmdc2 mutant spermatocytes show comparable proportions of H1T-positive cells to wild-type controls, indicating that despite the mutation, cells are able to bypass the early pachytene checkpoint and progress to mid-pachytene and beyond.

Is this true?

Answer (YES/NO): NO